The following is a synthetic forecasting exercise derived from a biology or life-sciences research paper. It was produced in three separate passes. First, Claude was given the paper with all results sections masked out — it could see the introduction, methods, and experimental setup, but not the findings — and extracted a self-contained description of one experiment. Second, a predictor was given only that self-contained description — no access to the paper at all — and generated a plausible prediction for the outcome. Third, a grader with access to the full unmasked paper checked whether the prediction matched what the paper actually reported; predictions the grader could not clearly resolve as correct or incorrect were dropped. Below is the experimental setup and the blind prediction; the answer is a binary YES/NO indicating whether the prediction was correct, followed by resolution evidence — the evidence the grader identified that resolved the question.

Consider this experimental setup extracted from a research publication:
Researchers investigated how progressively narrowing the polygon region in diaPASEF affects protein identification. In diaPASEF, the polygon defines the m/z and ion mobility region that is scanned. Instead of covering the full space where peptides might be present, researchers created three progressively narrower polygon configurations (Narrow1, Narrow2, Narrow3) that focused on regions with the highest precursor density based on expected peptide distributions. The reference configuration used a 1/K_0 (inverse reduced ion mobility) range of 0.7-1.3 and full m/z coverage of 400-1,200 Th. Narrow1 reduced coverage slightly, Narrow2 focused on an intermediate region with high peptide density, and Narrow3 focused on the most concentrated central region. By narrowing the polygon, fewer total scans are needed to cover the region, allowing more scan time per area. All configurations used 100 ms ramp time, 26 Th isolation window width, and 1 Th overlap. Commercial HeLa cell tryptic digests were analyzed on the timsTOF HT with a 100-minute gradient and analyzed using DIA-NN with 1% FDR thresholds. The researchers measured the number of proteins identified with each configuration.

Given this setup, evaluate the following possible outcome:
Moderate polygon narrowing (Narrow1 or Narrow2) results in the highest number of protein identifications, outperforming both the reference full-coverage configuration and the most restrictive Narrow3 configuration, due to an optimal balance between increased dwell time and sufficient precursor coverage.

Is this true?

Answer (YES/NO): YES